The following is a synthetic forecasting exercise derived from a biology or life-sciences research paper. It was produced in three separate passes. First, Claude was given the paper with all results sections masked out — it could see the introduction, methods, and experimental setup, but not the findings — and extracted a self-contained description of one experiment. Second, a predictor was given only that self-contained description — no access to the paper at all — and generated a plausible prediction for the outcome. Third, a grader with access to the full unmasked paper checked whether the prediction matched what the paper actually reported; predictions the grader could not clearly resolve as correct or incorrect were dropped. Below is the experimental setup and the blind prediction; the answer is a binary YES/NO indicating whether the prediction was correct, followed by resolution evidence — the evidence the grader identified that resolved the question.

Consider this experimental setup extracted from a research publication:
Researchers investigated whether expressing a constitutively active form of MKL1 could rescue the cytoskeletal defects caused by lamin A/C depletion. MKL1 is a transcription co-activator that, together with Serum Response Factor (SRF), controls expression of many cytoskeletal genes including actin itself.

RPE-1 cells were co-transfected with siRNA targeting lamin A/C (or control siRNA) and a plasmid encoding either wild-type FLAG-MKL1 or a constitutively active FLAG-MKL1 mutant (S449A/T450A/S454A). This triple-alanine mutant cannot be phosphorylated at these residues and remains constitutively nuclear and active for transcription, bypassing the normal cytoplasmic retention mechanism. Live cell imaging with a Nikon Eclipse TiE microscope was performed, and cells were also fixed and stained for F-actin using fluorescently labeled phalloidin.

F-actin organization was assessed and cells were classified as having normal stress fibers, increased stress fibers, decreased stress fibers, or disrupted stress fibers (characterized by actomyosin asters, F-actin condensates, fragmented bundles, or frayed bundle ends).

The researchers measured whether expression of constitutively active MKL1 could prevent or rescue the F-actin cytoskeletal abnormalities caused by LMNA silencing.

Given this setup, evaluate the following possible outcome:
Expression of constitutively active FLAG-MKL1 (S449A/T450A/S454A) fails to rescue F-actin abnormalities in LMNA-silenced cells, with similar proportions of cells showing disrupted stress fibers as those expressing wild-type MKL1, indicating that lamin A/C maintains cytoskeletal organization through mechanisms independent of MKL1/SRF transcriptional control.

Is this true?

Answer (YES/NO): YES